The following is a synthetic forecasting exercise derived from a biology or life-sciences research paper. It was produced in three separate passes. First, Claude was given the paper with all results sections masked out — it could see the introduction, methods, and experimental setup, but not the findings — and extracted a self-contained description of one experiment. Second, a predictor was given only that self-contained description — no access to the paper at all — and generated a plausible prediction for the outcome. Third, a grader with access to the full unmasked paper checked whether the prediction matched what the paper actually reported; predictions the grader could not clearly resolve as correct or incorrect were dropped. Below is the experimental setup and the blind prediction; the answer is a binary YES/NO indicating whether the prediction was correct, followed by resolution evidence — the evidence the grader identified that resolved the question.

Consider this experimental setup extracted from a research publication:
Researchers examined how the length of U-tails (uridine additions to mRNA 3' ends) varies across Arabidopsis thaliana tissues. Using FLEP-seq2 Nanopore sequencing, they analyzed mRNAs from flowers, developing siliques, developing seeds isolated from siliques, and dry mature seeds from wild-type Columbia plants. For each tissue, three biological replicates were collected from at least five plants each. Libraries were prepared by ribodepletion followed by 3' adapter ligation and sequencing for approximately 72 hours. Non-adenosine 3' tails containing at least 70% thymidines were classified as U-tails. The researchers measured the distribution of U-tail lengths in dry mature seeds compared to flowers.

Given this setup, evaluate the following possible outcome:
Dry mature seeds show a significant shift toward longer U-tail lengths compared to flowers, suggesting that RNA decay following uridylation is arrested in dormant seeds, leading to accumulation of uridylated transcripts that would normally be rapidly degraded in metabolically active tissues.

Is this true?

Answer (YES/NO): YES